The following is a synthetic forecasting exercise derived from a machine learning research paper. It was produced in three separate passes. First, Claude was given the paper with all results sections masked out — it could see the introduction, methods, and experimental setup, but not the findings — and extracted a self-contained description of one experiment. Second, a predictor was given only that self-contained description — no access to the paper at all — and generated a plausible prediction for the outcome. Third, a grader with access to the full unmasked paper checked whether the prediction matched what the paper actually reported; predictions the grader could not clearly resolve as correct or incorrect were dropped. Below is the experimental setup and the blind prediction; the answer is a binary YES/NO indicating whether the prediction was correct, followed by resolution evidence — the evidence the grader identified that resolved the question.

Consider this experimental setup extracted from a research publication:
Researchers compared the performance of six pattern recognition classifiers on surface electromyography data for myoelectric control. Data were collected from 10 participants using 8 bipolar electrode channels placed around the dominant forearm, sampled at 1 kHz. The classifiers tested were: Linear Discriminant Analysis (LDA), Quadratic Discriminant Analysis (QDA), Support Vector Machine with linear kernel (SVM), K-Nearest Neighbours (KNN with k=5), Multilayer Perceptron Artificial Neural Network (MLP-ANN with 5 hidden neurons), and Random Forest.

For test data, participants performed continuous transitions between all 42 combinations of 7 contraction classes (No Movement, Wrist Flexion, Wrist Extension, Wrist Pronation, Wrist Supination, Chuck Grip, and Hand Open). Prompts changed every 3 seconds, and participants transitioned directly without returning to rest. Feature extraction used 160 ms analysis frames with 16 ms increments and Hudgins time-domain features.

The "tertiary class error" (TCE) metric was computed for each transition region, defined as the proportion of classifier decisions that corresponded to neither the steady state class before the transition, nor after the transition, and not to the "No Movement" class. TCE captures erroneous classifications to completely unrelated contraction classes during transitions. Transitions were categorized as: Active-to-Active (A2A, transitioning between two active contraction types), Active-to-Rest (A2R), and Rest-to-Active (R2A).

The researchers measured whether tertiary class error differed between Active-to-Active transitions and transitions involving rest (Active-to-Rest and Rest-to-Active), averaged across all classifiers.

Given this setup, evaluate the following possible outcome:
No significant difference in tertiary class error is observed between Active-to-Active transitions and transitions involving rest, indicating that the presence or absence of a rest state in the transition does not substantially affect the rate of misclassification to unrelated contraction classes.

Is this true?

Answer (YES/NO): NO